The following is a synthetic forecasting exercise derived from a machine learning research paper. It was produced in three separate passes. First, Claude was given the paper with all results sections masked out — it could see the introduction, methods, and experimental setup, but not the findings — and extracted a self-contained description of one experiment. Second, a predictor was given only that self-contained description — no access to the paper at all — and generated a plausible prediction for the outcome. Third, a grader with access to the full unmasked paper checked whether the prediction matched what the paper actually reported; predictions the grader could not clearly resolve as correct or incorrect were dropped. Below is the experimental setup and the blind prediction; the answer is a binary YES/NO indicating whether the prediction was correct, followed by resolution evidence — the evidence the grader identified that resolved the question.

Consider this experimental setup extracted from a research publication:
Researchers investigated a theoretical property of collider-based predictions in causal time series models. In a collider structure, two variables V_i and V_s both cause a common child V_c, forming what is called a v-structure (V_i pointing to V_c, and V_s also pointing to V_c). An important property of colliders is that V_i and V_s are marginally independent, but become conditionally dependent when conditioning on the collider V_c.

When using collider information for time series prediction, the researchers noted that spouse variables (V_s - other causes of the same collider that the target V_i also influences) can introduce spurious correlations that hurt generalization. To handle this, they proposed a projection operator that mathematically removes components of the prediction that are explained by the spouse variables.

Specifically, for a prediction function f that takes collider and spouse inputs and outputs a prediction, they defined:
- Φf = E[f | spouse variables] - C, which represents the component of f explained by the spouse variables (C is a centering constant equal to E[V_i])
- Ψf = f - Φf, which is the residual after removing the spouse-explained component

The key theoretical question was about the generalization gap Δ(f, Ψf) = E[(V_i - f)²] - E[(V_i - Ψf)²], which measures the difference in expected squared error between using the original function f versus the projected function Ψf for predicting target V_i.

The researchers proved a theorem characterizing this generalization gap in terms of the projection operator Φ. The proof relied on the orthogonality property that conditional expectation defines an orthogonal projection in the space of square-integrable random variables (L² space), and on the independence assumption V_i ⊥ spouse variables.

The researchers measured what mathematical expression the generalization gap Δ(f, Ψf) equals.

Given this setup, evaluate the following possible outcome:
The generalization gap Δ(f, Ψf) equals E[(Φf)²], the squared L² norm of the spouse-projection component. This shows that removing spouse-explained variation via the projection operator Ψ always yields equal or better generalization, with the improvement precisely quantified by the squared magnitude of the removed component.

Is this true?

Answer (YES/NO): YES